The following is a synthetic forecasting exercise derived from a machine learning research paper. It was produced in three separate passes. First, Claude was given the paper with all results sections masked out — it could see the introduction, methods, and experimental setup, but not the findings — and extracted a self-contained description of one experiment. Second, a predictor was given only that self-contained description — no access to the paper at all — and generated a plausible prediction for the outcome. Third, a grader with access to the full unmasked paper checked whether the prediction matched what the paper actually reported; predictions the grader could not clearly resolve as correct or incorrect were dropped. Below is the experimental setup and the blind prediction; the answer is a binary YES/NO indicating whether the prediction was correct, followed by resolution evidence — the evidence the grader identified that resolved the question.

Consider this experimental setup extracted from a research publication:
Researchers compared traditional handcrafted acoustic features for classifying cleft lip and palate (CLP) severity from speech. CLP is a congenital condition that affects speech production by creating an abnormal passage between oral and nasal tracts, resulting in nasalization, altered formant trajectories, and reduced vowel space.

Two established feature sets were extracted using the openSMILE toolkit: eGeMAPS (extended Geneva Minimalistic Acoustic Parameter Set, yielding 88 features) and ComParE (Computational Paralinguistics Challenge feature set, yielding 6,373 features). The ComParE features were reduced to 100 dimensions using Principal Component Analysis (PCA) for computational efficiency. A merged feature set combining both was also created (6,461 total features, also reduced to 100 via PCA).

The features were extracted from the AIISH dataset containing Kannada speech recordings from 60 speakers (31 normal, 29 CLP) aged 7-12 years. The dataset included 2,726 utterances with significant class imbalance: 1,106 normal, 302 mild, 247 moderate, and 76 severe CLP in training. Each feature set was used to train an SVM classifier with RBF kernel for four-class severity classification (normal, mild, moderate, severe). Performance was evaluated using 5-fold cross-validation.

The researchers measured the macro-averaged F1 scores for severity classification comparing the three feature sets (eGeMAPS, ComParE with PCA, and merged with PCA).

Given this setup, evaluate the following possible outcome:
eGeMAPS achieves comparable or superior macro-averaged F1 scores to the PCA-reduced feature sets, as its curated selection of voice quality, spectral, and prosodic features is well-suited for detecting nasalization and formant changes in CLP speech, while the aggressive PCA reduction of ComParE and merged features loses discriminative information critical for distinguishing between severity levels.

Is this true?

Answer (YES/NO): YES